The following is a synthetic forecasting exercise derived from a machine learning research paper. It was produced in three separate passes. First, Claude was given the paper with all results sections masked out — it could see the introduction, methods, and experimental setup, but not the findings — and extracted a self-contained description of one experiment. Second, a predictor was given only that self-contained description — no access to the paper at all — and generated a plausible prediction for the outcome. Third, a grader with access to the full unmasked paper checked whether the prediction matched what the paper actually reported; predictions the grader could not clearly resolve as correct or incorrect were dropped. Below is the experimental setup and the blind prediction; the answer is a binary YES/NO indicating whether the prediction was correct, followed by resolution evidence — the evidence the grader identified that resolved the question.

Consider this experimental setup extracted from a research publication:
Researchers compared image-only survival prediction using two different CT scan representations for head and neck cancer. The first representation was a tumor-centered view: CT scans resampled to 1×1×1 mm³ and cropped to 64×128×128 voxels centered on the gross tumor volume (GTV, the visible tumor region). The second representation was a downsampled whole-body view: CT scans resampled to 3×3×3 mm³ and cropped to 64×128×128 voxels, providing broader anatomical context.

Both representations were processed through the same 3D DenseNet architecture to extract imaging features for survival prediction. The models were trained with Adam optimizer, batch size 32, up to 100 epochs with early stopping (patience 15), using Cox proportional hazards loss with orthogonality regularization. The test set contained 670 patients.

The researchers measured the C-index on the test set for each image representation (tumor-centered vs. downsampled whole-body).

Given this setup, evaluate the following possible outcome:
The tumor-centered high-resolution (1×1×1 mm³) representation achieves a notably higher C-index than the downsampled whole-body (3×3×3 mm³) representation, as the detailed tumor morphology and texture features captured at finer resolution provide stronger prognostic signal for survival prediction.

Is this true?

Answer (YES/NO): NO